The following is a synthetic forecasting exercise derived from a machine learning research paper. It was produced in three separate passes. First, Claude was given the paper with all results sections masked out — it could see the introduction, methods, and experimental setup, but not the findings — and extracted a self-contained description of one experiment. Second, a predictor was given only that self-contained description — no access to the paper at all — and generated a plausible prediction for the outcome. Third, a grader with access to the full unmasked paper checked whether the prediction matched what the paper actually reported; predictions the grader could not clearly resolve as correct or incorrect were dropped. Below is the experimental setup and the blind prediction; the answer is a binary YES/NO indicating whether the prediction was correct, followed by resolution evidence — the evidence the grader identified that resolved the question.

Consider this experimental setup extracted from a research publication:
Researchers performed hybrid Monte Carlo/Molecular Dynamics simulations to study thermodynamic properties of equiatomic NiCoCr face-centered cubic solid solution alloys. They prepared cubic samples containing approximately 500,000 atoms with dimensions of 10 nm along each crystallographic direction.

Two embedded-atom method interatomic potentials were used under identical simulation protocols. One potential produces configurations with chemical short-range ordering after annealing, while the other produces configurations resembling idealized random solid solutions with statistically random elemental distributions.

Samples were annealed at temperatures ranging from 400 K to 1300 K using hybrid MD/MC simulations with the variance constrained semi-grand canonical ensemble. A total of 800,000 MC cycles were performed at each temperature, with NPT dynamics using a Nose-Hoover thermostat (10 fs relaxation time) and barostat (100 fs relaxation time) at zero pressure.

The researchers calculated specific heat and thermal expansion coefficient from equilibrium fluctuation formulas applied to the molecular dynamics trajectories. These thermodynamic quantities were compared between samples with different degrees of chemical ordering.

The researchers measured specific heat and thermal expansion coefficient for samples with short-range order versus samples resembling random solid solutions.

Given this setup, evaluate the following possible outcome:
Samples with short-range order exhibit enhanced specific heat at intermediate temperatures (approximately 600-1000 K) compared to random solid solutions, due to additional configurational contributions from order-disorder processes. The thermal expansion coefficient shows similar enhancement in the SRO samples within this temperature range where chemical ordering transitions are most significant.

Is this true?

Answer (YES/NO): NO